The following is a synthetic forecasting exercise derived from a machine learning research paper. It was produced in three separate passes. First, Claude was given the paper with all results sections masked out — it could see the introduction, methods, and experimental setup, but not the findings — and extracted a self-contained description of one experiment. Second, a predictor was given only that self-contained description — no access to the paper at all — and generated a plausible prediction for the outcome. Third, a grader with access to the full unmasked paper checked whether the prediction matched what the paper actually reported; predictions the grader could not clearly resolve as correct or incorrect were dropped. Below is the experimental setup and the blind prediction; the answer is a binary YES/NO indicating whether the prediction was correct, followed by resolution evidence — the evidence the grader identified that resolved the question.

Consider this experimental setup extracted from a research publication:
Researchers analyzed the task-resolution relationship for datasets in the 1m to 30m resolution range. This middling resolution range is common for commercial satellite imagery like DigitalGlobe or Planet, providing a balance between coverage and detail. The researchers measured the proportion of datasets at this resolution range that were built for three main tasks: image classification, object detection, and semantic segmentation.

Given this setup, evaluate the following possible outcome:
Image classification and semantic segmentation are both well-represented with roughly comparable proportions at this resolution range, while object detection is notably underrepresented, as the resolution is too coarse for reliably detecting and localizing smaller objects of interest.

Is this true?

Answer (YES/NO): YES